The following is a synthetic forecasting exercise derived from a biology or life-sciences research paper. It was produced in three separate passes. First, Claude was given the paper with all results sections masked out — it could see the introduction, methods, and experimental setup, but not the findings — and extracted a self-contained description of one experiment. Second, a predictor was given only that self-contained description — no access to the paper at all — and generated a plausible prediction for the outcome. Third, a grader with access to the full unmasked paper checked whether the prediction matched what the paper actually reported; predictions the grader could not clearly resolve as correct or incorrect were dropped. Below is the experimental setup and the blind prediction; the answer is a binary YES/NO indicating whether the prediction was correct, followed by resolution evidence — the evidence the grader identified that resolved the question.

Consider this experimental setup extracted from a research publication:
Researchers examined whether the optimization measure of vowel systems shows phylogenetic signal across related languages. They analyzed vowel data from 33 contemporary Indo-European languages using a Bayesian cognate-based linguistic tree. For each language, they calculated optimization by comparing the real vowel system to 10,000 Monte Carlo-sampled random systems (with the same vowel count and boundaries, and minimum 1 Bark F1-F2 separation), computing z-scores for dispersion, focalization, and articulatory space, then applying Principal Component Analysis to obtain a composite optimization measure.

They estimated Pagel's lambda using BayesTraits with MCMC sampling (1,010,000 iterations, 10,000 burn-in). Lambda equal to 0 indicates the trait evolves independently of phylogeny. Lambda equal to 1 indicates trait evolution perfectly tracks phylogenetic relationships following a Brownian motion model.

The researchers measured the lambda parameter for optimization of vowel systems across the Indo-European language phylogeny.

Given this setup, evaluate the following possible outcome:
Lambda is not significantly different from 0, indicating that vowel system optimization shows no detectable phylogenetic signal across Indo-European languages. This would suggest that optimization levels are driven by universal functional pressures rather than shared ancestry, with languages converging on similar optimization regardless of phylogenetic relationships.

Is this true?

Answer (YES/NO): YES